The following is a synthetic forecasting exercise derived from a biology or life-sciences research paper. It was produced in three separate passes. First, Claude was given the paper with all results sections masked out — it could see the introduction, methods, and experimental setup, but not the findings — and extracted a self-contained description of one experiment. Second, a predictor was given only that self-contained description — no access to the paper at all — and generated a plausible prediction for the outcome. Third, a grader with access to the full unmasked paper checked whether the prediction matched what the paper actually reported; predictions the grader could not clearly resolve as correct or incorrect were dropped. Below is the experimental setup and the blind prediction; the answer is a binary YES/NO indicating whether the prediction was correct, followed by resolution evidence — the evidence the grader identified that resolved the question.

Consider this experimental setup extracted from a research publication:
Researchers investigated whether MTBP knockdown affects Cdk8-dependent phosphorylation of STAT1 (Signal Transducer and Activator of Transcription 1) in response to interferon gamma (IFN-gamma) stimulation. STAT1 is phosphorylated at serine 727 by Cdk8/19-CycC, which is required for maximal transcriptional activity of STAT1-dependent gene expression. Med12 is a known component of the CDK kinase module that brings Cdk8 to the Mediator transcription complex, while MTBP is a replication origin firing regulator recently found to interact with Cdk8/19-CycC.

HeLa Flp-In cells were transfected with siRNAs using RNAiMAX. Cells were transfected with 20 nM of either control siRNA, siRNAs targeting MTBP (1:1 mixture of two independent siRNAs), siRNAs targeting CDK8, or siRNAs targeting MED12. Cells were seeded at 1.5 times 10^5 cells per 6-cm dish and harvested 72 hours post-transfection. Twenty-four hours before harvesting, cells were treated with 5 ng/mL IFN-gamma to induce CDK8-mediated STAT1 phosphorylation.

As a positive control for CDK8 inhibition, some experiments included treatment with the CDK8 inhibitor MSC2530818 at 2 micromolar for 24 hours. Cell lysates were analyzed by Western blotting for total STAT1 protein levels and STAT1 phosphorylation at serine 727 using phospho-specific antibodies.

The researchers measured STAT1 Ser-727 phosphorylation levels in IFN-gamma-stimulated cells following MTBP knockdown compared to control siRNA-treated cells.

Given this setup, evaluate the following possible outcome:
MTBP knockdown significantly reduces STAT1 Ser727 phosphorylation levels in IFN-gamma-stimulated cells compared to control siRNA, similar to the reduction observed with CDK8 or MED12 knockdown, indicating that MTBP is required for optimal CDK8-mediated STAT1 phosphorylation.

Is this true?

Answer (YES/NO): NO